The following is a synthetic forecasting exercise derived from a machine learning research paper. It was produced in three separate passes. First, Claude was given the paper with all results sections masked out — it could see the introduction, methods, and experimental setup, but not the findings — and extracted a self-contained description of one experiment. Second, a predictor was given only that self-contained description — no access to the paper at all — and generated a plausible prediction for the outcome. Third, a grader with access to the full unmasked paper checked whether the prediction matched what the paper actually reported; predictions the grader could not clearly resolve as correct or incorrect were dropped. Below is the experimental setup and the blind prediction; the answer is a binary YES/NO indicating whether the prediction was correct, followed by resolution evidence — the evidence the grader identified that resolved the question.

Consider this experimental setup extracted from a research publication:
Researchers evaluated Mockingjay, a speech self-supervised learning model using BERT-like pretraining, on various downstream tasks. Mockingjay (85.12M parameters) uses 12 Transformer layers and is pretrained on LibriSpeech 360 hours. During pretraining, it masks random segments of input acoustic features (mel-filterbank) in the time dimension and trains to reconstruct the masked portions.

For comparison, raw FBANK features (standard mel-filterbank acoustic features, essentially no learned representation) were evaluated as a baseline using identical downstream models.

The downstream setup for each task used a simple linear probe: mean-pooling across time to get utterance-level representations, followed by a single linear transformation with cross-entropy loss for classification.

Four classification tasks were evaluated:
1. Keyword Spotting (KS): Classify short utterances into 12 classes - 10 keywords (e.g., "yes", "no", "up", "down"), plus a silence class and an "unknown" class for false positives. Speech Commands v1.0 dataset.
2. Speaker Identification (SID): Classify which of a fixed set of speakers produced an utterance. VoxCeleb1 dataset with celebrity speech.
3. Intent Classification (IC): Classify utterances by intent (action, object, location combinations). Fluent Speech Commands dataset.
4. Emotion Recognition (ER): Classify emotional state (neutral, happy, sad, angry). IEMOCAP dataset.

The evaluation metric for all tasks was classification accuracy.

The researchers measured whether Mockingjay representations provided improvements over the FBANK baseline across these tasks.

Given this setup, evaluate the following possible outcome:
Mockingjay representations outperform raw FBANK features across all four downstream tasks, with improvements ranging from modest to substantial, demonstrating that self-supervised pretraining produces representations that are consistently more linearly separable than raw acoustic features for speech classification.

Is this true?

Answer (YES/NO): YES